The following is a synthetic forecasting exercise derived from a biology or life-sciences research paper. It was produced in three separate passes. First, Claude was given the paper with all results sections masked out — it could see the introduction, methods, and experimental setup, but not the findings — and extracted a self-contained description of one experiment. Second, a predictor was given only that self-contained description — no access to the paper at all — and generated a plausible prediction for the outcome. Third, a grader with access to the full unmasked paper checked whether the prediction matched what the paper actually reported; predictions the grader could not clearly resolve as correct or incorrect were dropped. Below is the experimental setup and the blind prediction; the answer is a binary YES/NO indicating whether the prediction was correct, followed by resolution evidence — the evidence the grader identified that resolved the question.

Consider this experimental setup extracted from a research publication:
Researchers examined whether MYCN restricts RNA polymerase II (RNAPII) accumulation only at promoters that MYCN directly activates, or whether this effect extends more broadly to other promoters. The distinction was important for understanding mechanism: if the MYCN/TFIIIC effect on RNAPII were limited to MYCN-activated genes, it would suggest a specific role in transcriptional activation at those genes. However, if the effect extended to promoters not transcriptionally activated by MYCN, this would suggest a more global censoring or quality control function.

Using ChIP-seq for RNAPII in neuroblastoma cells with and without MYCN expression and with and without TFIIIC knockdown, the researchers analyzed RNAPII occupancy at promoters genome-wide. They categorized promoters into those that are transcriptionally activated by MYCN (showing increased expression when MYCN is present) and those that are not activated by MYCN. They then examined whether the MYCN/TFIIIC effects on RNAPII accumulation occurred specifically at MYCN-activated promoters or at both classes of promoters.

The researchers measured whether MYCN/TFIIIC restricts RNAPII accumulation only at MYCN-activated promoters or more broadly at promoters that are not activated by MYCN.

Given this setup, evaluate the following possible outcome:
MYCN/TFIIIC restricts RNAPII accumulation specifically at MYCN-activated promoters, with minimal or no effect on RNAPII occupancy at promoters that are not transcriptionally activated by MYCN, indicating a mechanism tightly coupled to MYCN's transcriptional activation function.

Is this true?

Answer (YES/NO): NO